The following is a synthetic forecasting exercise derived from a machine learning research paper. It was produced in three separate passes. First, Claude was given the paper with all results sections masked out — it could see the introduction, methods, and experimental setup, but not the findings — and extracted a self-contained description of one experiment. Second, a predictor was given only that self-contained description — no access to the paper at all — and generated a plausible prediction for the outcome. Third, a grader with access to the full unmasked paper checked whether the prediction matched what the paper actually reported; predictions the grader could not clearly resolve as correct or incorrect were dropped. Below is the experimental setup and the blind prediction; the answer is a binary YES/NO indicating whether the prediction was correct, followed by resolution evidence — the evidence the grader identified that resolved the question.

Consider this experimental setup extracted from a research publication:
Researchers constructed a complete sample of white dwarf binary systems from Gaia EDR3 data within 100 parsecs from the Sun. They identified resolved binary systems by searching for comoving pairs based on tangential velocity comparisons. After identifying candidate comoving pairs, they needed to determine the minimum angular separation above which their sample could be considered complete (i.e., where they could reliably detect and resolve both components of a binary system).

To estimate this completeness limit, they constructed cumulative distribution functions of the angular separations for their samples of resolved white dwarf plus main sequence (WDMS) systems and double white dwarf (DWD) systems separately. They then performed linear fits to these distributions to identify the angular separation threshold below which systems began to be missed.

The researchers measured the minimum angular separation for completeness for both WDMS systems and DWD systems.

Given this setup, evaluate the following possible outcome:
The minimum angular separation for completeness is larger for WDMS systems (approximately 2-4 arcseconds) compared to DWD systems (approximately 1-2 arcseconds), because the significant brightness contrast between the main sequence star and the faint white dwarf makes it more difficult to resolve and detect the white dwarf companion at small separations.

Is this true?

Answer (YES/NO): YES